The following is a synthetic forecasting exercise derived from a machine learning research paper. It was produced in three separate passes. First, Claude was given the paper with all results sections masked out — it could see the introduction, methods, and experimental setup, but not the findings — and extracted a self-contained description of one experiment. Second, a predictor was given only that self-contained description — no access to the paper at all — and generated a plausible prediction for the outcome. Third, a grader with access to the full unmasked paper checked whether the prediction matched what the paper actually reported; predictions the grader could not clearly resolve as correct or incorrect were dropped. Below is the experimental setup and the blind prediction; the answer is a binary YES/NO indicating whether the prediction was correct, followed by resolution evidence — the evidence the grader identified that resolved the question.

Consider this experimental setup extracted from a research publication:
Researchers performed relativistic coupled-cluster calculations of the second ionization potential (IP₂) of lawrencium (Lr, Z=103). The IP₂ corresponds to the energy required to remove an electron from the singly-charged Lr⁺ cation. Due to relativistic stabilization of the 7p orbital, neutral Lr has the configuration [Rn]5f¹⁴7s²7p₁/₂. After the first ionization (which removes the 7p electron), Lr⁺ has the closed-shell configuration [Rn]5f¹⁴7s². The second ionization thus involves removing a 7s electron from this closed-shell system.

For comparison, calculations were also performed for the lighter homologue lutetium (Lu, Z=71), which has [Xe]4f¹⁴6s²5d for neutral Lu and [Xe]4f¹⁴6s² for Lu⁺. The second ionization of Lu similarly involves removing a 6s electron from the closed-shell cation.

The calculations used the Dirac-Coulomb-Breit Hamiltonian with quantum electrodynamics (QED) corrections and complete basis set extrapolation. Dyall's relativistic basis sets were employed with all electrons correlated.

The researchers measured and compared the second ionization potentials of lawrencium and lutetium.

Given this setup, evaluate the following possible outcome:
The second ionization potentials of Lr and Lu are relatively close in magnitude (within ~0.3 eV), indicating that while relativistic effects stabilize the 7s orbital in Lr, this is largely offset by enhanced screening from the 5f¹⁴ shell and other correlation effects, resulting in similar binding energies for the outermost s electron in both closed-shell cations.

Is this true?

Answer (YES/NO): NO